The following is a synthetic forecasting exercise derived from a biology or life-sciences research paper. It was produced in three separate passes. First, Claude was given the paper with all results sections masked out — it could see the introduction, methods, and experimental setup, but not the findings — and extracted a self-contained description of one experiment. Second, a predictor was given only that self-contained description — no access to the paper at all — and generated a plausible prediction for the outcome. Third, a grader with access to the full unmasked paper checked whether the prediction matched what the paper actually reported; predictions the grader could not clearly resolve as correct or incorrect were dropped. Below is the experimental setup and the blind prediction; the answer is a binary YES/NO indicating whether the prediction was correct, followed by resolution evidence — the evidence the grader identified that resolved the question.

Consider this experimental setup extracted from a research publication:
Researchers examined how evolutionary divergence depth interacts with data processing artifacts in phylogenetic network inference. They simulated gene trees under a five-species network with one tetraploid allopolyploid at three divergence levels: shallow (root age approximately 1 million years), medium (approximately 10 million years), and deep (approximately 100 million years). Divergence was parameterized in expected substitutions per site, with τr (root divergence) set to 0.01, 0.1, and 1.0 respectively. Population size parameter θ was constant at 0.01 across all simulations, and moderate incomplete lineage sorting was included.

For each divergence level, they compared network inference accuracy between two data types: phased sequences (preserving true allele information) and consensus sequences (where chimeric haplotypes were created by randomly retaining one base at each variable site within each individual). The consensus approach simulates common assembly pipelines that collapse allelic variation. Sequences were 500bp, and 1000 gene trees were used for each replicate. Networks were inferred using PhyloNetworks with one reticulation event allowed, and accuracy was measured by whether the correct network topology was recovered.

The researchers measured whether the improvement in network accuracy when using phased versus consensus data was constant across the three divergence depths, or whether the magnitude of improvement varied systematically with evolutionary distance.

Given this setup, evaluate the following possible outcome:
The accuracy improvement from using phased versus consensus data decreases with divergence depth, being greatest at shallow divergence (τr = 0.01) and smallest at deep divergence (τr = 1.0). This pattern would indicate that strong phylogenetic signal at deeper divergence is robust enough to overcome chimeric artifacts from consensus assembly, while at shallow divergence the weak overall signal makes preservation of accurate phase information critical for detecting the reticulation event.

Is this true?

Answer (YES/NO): YES